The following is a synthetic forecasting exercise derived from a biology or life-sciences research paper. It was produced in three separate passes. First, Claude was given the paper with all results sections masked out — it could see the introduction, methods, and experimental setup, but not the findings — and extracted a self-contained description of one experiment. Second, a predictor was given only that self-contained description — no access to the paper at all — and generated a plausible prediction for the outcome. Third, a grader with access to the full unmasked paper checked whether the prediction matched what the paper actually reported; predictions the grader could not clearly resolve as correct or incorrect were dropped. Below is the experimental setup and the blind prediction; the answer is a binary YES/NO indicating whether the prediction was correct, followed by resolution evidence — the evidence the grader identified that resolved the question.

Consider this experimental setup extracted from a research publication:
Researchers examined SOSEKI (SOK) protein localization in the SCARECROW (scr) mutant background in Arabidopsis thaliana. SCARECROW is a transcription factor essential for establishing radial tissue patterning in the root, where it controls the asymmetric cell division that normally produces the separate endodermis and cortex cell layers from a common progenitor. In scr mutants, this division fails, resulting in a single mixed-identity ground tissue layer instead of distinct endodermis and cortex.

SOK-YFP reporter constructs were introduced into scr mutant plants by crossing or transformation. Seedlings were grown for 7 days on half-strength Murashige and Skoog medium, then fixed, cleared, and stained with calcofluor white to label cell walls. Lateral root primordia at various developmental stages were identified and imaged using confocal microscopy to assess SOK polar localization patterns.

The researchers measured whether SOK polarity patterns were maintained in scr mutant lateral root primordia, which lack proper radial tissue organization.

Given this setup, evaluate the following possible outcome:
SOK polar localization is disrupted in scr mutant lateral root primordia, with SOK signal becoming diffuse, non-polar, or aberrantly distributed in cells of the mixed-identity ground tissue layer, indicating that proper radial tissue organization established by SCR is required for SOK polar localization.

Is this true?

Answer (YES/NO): NO